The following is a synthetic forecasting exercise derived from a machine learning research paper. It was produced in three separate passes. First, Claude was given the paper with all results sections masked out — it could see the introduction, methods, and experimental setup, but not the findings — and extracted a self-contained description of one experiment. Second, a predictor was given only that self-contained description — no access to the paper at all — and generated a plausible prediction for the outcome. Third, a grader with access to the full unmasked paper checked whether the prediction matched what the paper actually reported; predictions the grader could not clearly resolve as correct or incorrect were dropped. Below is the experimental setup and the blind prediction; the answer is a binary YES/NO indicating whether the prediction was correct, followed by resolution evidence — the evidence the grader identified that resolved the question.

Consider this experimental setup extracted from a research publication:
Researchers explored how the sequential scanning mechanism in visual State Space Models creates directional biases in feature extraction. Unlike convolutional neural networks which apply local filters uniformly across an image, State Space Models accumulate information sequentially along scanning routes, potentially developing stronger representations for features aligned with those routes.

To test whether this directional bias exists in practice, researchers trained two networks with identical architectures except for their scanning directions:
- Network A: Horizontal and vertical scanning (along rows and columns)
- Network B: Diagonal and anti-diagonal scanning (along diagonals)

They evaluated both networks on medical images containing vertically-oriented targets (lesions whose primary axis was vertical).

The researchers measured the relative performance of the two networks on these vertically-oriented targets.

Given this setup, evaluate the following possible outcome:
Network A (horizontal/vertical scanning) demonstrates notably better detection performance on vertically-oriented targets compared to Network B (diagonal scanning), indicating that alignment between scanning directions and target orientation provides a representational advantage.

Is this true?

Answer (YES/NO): YES